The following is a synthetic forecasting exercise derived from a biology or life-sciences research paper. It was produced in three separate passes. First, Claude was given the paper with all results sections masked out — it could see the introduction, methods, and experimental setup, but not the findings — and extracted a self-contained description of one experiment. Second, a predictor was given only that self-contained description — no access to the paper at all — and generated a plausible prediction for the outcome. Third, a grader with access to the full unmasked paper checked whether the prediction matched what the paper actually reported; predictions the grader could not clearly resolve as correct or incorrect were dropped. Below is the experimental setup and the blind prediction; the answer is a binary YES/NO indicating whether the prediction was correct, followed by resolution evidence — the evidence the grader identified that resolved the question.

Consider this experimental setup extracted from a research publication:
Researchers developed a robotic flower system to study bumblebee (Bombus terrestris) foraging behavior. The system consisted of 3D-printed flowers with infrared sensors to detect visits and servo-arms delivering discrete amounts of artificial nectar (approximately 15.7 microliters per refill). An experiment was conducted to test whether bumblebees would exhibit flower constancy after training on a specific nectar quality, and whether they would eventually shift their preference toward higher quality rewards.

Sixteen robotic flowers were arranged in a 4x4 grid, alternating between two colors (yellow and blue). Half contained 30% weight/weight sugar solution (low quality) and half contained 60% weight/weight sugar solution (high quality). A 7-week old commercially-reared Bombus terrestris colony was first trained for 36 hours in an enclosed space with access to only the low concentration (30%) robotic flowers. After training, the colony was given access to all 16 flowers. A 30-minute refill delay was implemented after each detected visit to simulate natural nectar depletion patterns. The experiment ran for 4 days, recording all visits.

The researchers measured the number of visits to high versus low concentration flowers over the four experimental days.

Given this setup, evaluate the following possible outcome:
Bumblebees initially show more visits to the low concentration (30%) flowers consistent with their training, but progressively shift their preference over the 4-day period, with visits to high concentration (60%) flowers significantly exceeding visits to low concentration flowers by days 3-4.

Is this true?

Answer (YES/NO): NO